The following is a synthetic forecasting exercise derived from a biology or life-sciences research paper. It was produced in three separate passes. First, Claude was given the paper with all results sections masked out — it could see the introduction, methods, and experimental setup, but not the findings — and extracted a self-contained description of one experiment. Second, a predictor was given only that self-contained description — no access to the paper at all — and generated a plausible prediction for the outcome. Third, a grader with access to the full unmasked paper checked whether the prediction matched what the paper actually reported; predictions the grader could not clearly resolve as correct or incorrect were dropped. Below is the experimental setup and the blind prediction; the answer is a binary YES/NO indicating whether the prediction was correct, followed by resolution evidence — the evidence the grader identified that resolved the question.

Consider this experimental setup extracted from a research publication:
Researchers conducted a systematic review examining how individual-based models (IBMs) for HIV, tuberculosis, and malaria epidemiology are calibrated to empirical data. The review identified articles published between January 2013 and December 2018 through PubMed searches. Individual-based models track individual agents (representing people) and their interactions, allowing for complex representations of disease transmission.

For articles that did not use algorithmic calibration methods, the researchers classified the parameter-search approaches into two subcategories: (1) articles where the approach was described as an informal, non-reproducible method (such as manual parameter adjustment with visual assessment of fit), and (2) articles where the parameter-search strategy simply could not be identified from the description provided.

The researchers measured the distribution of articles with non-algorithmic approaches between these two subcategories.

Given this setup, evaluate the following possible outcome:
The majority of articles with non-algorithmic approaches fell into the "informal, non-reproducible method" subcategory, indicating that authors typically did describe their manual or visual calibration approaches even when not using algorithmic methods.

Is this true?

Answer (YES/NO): NO